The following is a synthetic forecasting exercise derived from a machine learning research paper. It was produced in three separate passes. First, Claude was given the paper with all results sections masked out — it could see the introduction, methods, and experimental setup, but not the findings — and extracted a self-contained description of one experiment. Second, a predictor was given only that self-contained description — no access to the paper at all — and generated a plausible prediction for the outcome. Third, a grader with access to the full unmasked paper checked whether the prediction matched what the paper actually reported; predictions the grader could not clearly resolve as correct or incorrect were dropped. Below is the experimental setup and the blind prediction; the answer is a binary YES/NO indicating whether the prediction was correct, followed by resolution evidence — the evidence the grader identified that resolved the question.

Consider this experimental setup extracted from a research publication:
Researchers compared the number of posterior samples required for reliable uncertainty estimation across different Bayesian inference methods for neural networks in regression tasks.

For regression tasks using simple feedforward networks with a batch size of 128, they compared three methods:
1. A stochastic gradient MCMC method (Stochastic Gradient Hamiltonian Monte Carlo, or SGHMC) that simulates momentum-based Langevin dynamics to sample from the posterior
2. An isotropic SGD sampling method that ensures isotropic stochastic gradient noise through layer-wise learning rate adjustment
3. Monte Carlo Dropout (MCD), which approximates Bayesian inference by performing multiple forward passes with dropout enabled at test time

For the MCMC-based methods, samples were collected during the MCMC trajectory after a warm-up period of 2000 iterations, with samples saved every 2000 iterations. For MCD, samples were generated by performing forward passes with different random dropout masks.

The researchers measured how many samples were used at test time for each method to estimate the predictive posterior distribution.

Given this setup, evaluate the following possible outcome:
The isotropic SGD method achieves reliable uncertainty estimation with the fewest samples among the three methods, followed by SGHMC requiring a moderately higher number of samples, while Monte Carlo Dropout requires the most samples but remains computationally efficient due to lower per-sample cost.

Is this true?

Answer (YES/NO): NO